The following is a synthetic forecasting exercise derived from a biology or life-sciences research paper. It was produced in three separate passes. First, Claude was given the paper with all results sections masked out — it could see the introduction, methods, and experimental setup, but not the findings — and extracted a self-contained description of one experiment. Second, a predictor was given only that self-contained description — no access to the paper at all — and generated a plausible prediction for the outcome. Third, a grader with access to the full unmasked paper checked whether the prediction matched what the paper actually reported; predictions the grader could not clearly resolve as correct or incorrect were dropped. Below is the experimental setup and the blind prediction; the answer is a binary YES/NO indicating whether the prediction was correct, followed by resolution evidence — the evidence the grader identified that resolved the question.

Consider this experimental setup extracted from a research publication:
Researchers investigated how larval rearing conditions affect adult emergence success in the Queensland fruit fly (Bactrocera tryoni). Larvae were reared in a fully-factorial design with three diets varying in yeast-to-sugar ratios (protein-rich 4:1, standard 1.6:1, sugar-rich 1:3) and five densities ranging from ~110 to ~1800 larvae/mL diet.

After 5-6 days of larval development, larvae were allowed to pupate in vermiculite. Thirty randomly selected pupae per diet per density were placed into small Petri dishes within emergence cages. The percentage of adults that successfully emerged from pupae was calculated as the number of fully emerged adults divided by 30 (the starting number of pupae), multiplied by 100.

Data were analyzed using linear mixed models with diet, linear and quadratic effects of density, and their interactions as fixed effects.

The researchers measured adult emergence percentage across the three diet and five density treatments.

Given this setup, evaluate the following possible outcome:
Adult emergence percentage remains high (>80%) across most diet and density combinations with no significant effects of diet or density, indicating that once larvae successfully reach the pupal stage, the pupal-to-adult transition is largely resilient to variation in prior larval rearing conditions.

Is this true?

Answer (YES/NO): NO